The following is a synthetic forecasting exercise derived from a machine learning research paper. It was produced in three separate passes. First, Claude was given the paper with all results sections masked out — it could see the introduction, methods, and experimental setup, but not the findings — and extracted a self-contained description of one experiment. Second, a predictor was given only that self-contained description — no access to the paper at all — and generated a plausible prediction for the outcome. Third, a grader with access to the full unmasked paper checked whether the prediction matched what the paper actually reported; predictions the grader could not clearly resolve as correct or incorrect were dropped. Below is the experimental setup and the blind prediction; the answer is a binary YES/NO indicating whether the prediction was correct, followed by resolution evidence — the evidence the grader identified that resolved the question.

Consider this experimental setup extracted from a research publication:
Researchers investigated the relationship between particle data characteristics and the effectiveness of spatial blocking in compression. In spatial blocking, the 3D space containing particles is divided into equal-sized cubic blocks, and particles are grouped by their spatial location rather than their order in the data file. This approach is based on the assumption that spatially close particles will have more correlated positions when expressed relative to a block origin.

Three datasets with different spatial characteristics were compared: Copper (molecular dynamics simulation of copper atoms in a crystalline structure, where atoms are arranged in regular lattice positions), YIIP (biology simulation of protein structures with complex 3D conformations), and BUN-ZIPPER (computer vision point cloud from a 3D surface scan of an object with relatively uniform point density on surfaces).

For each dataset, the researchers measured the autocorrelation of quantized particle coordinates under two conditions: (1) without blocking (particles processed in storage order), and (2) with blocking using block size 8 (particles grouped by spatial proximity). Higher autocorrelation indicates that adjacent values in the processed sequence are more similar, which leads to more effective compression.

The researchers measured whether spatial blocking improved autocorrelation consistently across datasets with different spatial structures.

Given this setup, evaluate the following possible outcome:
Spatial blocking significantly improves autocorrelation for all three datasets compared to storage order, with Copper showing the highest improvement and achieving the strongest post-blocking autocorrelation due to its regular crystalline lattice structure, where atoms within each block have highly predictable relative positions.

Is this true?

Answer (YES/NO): NO